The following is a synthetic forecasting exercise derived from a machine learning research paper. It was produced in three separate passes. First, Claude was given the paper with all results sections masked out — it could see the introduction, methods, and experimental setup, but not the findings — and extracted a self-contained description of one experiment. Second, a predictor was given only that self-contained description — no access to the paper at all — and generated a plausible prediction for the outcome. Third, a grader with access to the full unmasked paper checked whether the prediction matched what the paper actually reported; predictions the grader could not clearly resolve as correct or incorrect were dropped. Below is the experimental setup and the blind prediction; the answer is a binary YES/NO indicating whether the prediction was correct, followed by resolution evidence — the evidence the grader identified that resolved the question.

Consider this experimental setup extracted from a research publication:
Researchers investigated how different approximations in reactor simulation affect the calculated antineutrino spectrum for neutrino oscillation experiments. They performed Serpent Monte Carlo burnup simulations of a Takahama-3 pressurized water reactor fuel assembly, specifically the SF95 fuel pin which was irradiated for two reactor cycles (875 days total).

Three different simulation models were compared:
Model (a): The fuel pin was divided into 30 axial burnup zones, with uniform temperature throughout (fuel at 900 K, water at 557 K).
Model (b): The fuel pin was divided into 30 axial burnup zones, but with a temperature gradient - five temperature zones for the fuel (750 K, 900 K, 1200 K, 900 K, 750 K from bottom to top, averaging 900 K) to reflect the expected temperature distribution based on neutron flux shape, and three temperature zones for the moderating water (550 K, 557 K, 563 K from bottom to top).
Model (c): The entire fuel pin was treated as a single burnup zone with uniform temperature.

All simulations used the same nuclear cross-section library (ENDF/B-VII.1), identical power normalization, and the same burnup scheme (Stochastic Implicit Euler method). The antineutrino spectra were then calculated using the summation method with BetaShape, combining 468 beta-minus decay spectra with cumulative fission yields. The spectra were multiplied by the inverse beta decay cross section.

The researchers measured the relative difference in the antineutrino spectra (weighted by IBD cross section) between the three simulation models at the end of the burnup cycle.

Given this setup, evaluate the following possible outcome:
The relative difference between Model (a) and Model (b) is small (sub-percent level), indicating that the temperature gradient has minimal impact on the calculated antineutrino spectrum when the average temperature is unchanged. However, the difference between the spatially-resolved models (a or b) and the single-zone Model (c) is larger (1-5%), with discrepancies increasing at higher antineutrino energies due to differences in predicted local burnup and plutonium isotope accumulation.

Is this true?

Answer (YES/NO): NO